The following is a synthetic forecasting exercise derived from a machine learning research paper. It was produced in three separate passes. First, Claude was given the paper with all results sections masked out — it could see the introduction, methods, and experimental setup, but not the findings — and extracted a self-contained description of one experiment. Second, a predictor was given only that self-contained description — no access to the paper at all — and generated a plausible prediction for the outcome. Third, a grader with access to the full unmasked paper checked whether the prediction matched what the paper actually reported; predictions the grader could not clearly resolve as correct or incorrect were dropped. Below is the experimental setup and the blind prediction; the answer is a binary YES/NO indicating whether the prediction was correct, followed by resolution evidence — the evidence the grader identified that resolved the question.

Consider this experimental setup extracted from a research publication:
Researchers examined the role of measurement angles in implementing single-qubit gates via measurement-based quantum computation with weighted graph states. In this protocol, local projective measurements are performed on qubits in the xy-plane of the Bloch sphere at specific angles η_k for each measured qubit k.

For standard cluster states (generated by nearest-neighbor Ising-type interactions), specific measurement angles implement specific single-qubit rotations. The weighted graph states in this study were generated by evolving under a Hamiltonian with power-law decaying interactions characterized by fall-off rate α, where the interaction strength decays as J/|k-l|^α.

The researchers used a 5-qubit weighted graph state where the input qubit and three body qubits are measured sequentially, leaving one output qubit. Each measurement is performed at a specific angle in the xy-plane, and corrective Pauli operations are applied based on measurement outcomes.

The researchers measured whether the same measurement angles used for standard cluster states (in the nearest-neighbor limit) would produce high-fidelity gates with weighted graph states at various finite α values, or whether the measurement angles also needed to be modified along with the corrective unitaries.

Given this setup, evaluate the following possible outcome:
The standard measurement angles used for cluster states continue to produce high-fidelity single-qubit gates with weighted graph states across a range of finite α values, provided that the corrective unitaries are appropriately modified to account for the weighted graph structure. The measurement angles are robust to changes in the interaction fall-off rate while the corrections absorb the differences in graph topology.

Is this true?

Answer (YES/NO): YES